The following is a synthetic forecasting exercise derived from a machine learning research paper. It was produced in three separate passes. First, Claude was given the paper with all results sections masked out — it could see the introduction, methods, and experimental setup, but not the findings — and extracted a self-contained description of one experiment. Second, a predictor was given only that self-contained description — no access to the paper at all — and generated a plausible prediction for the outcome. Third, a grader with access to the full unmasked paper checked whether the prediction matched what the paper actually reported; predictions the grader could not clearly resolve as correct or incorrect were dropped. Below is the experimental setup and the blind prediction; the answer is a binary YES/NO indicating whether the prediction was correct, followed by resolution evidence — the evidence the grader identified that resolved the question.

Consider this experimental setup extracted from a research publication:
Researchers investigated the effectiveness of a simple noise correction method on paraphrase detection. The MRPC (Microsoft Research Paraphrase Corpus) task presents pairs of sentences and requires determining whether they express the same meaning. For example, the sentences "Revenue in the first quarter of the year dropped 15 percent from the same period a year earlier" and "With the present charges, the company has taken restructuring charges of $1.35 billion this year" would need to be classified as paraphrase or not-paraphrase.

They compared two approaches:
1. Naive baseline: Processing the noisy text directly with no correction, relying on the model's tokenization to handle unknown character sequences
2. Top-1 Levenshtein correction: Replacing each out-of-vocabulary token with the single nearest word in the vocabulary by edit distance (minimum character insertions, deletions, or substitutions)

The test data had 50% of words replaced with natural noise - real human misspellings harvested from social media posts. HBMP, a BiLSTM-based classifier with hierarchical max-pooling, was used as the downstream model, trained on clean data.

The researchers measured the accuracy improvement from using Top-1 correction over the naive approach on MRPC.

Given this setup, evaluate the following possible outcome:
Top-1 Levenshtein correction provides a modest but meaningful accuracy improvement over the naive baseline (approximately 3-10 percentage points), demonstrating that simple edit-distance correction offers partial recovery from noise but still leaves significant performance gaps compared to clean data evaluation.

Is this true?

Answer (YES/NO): NO